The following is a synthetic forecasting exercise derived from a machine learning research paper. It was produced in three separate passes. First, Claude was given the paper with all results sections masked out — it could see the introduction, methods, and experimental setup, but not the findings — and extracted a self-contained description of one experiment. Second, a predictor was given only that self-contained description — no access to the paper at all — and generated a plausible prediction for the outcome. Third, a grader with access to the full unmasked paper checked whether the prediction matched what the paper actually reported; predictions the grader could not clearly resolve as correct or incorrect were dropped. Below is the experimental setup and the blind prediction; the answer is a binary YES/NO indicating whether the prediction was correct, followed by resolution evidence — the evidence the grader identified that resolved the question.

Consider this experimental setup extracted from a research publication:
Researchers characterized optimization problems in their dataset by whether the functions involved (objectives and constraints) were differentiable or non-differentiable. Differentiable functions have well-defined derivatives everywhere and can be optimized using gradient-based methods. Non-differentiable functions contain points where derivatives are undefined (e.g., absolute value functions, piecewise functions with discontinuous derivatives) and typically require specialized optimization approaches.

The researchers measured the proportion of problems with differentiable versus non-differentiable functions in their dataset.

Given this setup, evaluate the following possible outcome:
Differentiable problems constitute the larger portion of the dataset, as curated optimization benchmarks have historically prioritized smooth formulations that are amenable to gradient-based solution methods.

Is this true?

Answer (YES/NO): YES